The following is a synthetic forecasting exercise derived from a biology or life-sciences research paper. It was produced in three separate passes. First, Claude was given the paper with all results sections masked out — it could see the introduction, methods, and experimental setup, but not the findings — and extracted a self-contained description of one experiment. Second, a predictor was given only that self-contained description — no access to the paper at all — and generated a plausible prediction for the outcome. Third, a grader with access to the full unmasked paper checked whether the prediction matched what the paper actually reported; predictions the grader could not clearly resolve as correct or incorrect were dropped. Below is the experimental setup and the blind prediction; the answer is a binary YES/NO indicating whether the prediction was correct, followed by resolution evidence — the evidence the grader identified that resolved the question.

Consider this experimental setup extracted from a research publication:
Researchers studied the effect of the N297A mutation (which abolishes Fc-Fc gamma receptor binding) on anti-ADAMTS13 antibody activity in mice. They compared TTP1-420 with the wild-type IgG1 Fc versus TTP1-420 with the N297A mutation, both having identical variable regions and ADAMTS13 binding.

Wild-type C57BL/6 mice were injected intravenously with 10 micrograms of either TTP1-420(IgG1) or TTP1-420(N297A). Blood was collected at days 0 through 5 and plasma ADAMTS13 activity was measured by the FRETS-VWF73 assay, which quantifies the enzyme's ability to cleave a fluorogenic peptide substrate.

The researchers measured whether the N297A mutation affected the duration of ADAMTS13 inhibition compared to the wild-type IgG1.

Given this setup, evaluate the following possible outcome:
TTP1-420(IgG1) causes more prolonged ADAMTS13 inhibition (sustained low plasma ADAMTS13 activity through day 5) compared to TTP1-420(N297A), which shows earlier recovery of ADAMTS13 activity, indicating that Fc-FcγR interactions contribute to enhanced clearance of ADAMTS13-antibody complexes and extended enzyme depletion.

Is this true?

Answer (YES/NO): YES